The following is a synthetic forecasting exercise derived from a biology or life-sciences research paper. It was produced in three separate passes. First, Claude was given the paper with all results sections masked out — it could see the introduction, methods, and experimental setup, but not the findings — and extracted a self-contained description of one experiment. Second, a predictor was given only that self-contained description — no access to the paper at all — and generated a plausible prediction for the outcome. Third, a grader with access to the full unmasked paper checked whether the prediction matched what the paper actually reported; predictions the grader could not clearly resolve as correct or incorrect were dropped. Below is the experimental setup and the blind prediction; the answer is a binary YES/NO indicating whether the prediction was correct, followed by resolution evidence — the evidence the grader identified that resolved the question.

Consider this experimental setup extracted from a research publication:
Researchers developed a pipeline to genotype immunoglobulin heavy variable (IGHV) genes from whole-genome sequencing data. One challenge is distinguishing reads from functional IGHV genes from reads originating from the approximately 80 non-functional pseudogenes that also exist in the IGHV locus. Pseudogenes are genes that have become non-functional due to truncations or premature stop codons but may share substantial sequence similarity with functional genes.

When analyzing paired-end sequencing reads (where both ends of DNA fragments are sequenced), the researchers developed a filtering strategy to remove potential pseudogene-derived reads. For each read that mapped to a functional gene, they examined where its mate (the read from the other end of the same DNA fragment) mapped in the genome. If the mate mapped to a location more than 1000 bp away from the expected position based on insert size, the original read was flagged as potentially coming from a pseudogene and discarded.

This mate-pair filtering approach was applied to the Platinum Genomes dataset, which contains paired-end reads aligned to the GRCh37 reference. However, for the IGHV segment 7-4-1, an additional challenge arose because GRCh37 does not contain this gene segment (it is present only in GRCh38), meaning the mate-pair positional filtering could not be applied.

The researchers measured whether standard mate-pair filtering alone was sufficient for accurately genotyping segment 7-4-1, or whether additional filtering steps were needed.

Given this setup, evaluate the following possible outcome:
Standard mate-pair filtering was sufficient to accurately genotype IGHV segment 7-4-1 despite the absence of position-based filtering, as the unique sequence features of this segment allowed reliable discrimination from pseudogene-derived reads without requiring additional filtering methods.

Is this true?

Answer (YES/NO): NO